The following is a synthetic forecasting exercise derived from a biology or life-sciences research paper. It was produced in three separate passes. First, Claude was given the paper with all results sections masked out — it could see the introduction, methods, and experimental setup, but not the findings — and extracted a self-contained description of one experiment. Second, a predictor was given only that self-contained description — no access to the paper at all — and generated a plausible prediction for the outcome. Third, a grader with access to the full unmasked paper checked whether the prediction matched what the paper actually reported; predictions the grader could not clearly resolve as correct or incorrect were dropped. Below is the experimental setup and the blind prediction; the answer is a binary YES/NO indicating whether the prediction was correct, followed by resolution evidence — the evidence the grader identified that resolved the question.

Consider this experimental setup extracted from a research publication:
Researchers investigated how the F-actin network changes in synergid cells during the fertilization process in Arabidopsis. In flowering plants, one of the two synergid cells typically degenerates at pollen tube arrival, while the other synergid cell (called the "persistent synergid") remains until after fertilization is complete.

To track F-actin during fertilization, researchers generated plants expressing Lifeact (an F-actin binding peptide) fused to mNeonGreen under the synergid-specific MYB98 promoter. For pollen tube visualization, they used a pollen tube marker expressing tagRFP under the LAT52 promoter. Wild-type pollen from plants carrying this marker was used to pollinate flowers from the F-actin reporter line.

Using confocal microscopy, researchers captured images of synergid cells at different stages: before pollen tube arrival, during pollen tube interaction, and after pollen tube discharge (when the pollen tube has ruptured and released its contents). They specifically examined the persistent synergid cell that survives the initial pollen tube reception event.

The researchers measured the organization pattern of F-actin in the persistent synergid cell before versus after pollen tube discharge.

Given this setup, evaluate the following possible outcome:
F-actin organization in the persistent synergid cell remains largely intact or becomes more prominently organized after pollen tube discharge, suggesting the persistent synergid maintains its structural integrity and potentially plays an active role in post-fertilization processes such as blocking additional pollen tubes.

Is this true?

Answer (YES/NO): NO